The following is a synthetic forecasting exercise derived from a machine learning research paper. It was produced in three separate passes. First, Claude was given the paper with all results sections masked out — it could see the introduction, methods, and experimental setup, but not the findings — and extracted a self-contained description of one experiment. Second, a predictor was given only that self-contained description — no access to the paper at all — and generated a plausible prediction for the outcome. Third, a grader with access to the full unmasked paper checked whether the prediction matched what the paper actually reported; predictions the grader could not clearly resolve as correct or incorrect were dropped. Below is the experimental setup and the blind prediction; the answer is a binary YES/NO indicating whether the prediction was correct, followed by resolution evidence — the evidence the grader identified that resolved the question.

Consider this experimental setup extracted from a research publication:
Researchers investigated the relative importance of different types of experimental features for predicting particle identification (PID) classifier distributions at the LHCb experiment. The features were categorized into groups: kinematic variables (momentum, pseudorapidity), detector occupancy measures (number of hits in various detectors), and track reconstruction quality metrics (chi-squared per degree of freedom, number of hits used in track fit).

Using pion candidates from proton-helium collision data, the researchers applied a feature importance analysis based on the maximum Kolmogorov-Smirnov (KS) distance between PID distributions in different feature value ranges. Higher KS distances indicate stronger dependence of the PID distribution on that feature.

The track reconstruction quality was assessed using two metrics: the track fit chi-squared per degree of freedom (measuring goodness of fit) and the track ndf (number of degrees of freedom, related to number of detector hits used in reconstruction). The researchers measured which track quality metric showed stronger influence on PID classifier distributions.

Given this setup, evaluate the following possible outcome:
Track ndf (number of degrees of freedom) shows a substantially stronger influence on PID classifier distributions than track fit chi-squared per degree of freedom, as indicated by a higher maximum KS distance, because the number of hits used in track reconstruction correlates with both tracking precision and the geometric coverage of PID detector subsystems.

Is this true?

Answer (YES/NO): NO